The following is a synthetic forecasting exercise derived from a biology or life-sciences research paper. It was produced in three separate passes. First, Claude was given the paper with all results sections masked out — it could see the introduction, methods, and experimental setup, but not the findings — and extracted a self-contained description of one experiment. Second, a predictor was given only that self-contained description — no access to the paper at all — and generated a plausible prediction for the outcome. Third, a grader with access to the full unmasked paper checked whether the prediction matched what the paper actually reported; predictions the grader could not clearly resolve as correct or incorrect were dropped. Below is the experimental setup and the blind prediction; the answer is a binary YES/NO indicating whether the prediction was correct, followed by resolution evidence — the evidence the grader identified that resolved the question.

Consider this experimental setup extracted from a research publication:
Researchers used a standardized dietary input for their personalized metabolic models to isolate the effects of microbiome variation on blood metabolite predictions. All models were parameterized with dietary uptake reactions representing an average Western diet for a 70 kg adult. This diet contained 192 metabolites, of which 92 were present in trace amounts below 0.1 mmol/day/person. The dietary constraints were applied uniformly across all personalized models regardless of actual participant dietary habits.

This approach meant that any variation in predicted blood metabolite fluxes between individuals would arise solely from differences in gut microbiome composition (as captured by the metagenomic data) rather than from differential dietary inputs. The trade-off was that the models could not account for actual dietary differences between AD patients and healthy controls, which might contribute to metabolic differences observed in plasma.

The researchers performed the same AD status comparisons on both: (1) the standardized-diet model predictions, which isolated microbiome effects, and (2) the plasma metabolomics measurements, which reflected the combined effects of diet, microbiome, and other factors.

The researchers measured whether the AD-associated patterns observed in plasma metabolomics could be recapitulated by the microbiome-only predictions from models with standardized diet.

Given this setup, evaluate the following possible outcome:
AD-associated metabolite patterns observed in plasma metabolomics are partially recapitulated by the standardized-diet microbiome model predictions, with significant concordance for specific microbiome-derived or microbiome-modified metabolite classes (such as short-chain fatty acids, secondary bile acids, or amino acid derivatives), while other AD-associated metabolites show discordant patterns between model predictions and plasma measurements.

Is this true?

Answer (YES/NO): NO